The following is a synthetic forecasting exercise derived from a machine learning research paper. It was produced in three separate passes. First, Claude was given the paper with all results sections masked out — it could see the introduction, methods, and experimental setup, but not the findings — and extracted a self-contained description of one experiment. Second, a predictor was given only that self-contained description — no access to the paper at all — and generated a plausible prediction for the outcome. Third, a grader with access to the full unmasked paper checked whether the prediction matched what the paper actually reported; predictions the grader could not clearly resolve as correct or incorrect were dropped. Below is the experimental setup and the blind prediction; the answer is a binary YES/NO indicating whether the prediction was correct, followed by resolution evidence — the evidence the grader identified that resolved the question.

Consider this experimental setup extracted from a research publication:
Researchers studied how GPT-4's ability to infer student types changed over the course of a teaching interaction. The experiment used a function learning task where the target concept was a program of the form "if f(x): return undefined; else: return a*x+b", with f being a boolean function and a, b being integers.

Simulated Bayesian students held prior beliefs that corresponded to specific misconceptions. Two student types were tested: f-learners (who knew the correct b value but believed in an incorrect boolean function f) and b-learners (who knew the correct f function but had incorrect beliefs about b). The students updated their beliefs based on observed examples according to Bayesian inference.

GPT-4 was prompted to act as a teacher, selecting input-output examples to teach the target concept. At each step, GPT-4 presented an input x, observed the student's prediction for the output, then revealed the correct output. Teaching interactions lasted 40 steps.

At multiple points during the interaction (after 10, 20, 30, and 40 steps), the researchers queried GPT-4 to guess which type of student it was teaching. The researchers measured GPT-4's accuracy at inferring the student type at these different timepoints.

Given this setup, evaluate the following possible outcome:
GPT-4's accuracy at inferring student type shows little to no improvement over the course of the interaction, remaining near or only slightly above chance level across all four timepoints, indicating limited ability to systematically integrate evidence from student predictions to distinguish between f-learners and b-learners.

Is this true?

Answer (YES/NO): NO